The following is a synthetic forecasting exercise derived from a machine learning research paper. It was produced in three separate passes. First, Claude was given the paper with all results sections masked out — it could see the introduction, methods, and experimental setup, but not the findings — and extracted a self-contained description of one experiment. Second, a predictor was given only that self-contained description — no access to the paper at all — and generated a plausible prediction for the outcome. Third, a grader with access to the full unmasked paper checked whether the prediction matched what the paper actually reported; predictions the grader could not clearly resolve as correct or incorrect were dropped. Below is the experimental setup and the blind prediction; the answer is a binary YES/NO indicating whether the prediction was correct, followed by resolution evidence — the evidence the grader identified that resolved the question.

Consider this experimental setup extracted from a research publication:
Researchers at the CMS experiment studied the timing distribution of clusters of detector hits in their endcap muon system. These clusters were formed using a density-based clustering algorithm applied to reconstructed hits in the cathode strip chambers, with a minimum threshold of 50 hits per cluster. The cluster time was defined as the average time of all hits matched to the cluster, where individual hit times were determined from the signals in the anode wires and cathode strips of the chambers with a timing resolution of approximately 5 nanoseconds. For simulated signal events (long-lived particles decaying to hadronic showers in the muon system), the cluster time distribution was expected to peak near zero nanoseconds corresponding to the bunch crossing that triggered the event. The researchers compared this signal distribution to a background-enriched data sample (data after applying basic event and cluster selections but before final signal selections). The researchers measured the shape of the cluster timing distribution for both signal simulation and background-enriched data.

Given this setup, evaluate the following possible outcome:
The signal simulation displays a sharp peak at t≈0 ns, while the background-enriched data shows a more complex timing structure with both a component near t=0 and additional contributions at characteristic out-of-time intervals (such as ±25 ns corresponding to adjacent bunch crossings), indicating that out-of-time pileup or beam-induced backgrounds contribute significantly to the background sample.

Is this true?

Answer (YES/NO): YES